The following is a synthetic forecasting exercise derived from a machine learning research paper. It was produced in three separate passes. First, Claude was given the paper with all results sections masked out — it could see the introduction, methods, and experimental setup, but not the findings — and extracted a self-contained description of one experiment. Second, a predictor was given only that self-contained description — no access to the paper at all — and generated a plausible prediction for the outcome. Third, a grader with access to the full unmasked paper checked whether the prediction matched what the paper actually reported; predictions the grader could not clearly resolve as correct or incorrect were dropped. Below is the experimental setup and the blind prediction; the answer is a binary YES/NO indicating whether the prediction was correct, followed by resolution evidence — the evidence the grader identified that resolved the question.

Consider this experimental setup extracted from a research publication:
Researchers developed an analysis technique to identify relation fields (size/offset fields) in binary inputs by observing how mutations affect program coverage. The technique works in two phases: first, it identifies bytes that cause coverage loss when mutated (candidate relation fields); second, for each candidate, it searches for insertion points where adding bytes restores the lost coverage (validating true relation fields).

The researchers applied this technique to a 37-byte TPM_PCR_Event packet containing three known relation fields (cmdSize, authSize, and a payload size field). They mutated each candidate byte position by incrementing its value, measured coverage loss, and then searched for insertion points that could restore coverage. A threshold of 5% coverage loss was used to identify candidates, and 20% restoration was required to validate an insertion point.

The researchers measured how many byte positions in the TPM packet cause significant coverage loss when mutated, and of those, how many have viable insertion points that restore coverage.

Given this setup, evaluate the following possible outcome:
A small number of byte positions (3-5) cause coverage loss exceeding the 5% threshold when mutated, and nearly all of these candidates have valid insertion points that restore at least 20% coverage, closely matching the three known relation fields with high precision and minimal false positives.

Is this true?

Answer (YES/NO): NO